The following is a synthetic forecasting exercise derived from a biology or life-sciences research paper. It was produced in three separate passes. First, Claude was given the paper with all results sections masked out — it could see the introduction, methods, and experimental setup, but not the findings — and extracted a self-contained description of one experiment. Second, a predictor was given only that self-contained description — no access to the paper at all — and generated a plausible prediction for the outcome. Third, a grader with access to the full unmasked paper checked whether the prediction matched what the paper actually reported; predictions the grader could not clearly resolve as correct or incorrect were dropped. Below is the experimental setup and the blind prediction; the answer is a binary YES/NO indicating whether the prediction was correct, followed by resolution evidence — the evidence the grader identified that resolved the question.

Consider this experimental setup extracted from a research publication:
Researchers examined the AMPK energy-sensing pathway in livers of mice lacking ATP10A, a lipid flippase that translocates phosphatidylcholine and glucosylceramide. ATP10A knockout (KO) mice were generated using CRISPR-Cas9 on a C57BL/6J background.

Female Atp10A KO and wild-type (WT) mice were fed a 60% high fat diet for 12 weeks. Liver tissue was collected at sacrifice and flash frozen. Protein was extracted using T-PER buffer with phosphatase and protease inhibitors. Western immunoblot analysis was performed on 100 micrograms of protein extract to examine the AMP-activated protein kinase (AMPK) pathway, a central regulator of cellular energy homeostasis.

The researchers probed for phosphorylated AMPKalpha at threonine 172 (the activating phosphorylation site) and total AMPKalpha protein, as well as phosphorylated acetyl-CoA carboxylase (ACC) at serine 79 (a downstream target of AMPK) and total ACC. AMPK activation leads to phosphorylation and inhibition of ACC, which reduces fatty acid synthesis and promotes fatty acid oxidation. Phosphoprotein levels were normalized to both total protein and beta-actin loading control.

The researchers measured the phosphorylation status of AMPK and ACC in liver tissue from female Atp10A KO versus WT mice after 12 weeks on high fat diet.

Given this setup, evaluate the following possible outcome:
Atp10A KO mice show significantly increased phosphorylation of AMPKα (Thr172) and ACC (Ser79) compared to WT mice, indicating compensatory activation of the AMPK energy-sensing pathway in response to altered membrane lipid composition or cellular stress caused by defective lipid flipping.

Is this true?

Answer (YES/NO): YES